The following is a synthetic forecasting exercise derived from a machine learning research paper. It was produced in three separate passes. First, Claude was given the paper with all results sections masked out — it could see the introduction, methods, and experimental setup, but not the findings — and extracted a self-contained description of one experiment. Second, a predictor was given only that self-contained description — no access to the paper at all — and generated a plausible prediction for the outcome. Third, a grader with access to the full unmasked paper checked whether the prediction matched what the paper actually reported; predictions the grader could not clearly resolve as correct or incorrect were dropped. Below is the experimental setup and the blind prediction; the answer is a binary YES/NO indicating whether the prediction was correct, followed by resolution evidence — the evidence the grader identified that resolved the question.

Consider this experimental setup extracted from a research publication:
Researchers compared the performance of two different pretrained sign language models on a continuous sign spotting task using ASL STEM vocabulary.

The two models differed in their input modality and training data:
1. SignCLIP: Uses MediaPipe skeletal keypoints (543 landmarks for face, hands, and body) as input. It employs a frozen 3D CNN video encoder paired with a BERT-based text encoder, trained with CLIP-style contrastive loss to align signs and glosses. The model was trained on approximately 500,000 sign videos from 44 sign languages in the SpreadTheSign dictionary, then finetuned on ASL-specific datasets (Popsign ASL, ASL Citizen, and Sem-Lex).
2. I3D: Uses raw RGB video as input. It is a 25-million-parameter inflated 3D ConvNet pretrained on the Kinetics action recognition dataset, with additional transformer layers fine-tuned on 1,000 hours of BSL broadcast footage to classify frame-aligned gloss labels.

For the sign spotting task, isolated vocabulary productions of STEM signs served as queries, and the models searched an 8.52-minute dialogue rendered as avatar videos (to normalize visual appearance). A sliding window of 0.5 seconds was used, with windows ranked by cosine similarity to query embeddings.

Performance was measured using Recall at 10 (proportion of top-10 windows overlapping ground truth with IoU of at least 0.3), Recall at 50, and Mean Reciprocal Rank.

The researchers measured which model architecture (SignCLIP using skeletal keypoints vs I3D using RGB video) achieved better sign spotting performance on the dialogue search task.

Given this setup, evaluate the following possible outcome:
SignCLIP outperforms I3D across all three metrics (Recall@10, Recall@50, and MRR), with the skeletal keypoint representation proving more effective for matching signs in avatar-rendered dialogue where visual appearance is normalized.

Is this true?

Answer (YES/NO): NO